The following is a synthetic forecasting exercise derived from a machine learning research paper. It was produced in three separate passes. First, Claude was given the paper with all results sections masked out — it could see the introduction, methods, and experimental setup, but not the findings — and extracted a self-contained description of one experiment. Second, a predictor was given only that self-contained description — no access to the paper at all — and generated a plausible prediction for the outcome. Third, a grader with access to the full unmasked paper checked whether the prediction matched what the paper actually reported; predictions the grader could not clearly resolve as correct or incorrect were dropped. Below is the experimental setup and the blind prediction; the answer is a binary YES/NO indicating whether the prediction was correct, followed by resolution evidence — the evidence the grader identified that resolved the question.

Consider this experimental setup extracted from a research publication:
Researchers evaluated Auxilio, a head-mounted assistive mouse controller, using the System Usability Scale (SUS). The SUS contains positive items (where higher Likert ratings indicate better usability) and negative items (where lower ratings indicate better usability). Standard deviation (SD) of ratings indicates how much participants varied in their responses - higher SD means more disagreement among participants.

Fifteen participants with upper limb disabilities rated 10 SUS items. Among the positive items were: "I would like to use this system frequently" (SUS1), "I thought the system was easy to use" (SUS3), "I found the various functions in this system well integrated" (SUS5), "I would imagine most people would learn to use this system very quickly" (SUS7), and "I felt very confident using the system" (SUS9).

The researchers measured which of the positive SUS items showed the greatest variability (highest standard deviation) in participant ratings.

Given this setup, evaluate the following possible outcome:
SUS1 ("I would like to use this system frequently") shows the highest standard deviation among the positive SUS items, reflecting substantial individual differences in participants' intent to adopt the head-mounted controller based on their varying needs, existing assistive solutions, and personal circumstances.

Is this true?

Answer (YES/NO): NO